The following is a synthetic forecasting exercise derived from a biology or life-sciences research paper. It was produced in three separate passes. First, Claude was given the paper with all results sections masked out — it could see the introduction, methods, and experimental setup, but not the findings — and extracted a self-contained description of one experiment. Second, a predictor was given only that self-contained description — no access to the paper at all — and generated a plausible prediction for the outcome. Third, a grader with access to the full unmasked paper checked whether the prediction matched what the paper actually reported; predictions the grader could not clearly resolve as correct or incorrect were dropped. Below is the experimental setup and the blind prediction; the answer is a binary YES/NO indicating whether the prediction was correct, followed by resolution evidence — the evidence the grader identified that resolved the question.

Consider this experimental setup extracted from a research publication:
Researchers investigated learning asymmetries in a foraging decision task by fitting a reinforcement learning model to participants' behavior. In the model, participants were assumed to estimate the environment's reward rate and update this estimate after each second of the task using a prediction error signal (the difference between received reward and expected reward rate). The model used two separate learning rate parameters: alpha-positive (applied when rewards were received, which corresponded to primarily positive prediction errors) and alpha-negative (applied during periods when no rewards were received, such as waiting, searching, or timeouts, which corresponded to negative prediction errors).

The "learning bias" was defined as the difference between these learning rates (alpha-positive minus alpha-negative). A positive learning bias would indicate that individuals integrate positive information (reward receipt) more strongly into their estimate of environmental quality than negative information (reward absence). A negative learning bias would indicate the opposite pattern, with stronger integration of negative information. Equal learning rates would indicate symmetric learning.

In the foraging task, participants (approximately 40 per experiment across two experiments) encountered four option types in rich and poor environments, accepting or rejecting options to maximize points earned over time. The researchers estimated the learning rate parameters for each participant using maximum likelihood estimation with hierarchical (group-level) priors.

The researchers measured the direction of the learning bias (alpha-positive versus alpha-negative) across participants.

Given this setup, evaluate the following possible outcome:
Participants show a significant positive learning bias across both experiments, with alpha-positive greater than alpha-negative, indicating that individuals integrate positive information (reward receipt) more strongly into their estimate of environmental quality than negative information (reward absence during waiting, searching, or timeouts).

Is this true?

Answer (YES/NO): YES